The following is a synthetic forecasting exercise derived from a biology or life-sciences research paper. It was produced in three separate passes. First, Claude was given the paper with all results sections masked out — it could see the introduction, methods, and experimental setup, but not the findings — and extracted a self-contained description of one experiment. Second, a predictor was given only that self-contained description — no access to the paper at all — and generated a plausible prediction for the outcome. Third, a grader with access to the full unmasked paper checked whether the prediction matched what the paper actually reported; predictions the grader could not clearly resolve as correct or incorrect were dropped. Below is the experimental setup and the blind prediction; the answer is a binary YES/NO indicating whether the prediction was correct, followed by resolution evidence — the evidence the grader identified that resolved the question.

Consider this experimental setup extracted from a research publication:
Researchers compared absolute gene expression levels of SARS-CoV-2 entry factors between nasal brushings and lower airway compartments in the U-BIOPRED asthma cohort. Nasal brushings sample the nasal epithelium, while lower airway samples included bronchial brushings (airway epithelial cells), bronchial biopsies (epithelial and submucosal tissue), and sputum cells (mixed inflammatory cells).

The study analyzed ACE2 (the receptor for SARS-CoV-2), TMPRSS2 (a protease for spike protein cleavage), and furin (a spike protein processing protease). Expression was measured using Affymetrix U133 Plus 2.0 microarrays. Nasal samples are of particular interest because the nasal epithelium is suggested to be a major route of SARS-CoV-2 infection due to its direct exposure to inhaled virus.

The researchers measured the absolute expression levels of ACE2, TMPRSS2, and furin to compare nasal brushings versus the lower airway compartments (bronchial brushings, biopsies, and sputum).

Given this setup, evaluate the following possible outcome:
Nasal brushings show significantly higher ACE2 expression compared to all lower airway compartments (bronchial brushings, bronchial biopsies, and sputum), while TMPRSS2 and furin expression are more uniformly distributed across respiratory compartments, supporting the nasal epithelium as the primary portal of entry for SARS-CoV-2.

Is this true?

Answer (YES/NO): NO